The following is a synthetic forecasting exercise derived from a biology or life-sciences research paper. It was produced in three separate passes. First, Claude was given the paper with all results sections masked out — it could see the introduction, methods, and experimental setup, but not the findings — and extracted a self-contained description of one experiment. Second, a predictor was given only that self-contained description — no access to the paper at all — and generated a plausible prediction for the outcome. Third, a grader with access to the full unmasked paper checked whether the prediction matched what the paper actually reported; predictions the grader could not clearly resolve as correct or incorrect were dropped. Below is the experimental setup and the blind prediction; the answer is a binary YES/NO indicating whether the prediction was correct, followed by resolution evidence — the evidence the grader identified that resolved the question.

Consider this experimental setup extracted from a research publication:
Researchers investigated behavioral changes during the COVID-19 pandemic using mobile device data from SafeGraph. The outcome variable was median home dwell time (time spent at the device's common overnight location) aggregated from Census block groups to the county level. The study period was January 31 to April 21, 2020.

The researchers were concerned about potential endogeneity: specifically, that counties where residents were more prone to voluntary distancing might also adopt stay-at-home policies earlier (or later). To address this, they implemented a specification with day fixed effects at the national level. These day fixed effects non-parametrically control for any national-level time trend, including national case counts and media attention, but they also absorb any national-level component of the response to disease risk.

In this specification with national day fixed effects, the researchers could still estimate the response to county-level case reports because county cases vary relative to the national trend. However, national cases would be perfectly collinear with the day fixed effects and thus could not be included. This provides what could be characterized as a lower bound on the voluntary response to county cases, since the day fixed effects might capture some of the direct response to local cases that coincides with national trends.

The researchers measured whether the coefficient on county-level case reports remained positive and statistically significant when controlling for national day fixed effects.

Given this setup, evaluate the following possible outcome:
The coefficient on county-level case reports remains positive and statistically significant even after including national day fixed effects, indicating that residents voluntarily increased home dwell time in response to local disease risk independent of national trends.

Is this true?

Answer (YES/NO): YES